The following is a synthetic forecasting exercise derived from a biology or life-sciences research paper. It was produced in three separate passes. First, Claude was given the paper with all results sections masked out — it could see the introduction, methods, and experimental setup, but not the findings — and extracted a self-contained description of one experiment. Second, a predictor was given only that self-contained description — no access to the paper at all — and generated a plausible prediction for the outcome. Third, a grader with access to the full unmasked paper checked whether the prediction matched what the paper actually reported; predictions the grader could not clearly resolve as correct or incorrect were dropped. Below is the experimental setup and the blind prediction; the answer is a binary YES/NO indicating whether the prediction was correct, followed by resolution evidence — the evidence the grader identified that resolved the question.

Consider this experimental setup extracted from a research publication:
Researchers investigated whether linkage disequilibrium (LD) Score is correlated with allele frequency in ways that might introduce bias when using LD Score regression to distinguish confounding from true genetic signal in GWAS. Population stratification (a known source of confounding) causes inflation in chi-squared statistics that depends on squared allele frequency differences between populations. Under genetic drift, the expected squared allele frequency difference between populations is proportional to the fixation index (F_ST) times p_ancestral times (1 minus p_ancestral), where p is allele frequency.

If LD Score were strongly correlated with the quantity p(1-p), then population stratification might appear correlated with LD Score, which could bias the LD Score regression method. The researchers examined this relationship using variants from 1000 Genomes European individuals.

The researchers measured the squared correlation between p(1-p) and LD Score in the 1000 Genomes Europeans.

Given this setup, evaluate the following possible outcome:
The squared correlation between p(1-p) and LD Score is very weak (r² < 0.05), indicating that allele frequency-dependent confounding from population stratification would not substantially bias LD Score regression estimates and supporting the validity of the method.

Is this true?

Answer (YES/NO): YES